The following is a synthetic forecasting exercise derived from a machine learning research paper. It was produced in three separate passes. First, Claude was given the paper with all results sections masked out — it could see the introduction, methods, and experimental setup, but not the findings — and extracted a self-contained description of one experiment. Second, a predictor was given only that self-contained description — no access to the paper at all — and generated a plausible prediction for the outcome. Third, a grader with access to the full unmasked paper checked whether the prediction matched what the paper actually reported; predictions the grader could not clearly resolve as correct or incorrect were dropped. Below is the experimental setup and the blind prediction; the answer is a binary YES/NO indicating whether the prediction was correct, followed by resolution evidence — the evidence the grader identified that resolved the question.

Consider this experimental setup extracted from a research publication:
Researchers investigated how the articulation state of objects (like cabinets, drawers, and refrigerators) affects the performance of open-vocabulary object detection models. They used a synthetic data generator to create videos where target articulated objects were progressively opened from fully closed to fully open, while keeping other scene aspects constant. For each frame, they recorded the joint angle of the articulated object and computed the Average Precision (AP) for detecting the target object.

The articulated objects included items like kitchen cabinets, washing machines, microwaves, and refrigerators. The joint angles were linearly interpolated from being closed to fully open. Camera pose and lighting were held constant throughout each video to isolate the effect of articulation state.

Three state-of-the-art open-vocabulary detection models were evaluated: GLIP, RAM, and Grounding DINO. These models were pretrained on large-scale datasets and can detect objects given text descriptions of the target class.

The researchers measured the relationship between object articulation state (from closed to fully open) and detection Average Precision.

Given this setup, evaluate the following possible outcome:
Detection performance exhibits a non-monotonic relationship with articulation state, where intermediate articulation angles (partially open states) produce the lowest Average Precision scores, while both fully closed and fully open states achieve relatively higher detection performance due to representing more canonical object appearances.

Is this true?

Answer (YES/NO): NO